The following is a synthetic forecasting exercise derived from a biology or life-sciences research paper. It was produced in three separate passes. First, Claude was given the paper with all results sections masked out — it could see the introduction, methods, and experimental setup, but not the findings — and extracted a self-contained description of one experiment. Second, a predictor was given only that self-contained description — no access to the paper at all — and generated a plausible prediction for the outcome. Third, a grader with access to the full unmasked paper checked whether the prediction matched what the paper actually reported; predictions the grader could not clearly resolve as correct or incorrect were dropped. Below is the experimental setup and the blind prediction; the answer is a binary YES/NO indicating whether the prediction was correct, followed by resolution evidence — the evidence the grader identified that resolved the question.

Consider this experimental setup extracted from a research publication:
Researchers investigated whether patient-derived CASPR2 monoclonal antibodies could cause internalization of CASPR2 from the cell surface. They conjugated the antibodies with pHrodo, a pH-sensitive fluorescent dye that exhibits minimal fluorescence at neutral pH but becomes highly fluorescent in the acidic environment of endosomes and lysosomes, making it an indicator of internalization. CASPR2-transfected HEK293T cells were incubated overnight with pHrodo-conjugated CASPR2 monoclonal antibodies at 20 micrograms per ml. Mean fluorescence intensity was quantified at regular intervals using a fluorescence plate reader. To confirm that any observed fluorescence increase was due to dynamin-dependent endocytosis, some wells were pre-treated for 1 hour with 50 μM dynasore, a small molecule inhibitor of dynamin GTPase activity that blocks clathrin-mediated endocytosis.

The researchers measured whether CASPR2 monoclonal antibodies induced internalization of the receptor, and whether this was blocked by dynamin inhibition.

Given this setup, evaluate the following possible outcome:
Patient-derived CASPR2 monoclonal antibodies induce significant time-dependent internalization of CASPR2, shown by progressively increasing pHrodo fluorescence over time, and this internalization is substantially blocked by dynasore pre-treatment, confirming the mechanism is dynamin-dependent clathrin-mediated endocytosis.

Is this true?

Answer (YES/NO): NO